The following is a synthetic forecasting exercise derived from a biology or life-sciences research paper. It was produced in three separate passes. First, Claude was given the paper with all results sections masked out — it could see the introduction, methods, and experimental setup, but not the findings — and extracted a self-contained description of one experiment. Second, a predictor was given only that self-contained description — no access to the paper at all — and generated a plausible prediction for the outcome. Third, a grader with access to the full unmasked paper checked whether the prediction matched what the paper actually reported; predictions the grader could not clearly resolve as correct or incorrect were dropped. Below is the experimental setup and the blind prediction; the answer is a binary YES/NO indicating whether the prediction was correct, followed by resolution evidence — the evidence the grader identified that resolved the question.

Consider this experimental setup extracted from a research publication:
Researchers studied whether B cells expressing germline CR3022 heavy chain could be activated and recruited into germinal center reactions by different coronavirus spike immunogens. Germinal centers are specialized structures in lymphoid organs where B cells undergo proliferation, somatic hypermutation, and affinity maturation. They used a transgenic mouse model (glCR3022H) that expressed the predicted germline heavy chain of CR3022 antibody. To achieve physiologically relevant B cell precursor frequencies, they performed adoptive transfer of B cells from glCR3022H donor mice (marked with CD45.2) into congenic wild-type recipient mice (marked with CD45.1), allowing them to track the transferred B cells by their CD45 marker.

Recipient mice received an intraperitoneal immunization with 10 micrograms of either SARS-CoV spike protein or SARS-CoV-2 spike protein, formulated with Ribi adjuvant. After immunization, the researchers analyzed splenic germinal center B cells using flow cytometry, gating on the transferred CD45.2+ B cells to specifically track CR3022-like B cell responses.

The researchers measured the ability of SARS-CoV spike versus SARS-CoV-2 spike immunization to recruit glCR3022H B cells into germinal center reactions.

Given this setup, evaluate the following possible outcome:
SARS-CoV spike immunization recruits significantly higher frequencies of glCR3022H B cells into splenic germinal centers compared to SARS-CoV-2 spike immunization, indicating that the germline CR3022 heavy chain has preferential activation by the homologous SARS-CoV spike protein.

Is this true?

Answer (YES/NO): YES